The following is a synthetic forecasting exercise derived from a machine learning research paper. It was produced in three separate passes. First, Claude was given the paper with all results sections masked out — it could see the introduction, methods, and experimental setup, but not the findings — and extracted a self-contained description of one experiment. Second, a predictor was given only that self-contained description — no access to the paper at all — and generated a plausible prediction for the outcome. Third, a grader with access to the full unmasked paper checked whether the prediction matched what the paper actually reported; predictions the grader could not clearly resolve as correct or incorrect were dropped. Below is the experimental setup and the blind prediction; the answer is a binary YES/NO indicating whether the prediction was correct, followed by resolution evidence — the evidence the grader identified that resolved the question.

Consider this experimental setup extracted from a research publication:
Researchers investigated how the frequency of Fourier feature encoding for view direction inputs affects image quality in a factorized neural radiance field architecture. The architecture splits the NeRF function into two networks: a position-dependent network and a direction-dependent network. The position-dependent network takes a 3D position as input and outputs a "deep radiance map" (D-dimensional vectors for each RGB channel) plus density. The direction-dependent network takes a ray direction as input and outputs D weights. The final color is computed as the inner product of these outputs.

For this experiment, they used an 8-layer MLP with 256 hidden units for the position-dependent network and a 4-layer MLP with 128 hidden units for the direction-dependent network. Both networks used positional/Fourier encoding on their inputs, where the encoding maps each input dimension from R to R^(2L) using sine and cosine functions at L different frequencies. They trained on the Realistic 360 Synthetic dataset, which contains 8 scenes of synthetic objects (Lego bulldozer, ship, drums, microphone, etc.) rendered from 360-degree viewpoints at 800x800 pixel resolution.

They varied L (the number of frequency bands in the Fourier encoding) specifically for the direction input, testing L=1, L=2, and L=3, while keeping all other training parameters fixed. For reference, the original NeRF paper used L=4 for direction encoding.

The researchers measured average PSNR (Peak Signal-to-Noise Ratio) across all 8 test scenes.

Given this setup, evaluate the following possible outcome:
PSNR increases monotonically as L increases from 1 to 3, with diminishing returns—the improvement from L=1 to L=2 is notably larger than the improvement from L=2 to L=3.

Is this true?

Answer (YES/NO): NO